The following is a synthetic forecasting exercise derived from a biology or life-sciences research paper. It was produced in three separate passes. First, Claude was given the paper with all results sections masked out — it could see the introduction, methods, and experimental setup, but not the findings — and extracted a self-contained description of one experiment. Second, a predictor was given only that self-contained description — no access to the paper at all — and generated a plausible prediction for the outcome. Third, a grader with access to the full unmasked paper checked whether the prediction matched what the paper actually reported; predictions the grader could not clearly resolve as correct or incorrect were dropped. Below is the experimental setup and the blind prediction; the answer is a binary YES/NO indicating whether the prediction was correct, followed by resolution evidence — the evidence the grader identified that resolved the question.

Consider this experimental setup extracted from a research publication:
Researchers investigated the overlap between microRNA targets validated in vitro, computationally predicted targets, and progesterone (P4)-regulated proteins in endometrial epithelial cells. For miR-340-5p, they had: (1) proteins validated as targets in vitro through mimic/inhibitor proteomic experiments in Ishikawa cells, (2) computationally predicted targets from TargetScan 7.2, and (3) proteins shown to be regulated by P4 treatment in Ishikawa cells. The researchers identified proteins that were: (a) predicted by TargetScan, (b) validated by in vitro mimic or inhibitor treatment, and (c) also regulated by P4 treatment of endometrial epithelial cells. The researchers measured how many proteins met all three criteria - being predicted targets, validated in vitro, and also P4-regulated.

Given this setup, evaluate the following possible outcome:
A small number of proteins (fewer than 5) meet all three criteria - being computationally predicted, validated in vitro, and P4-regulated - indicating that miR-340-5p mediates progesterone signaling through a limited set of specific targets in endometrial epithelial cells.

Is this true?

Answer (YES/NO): NO